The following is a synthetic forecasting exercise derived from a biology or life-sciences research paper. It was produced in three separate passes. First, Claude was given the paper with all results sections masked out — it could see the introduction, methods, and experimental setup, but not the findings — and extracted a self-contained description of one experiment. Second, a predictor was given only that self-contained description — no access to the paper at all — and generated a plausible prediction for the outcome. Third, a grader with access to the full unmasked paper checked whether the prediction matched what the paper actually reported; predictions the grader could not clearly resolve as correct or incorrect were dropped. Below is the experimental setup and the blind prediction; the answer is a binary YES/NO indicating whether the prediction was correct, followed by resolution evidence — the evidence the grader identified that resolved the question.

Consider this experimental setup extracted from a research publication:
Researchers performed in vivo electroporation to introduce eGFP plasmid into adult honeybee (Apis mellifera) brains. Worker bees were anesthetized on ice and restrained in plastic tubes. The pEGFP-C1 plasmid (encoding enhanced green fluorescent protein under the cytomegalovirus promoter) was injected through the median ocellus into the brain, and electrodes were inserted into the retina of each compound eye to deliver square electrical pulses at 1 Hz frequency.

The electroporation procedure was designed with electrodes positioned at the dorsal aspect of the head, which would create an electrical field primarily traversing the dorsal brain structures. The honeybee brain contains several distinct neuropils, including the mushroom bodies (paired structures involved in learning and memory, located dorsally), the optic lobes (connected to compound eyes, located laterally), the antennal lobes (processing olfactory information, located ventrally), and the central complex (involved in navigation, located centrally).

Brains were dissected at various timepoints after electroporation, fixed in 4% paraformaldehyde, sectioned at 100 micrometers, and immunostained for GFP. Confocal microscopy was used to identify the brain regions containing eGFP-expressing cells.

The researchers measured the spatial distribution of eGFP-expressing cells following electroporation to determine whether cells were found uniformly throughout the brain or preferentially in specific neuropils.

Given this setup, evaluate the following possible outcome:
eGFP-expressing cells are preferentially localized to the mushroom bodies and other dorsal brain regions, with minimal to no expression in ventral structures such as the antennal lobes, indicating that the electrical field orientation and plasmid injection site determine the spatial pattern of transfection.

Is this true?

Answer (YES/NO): NO